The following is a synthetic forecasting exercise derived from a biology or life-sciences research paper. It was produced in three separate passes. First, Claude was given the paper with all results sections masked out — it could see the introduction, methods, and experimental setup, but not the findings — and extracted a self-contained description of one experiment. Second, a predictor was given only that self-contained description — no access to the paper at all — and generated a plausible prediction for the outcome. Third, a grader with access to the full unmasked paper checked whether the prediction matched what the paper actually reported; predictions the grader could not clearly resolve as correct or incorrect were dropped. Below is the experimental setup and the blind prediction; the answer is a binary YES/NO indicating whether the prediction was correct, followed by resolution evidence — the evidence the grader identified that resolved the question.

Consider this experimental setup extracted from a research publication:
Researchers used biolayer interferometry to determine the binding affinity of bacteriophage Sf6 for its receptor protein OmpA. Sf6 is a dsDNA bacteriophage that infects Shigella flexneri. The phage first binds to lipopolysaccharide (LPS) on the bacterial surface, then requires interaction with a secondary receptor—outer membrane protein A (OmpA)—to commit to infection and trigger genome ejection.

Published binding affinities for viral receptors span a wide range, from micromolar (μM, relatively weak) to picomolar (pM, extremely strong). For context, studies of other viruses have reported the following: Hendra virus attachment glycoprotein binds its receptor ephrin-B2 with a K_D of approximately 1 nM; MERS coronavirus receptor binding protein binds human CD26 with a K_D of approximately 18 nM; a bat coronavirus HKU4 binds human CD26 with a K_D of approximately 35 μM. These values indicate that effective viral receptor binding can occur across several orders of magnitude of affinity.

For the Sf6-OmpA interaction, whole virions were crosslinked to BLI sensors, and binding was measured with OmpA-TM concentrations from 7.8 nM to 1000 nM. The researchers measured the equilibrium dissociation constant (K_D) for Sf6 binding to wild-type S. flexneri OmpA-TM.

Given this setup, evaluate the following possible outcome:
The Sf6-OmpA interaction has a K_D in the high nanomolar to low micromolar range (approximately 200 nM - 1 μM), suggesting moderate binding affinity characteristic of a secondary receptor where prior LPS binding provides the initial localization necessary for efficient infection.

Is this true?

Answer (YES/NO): NO